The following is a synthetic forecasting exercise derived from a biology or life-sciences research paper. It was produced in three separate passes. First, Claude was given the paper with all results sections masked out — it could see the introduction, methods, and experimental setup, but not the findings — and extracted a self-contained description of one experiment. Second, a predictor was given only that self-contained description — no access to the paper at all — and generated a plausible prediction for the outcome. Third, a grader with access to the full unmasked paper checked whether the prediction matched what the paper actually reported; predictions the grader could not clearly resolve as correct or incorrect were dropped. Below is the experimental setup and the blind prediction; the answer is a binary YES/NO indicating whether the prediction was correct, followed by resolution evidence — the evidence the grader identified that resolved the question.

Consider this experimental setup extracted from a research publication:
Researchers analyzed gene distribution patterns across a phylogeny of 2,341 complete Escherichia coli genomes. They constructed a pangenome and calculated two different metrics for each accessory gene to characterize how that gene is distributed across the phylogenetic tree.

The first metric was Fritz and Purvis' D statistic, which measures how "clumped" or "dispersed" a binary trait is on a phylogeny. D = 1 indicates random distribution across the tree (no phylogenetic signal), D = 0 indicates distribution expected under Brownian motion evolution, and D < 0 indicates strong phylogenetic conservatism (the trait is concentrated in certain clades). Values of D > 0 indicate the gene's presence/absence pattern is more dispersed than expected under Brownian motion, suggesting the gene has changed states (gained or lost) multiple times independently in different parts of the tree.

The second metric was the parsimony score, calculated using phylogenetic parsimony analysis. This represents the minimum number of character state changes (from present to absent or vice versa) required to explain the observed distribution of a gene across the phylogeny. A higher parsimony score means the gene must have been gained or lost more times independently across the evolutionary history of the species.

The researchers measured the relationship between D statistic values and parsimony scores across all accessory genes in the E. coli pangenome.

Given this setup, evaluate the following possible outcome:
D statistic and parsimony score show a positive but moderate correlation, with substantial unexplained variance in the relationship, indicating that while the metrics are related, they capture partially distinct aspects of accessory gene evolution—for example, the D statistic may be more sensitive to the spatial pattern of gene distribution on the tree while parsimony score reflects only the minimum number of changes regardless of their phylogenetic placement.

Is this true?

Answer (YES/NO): NO